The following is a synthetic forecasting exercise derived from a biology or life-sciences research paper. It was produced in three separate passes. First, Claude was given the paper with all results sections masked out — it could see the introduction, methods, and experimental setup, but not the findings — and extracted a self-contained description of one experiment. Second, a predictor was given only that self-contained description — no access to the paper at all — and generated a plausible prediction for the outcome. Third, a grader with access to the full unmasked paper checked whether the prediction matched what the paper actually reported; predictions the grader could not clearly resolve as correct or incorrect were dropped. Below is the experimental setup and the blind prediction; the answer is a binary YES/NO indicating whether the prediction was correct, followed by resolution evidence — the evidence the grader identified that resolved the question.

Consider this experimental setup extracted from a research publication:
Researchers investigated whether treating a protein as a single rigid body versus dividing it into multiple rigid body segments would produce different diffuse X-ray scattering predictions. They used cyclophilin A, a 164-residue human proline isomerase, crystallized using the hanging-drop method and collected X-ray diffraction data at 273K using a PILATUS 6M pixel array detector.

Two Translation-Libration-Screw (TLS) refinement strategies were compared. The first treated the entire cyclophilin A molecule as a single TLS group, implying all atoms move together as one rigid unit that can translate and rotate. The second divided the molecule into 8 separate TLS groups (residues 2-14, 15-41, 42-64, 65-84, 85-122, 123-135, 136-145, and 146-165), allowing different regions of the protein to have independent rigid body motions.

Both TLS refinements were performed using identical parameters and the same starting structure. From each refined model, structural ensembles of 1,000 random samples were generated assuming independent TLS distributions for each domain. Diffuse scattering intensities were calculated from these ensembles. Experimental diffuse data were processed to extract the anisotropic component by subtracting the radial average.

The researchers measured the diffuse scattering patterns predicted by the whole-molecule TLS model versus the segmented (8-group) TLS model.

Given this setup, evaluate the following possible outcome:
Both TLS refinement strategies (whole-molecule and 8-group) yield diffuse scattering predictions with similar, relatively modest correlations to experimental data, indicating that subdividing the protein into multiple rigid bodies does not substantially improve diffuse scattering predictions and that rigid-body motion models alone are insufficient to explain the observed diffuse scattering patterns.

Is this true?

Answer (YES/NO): YES